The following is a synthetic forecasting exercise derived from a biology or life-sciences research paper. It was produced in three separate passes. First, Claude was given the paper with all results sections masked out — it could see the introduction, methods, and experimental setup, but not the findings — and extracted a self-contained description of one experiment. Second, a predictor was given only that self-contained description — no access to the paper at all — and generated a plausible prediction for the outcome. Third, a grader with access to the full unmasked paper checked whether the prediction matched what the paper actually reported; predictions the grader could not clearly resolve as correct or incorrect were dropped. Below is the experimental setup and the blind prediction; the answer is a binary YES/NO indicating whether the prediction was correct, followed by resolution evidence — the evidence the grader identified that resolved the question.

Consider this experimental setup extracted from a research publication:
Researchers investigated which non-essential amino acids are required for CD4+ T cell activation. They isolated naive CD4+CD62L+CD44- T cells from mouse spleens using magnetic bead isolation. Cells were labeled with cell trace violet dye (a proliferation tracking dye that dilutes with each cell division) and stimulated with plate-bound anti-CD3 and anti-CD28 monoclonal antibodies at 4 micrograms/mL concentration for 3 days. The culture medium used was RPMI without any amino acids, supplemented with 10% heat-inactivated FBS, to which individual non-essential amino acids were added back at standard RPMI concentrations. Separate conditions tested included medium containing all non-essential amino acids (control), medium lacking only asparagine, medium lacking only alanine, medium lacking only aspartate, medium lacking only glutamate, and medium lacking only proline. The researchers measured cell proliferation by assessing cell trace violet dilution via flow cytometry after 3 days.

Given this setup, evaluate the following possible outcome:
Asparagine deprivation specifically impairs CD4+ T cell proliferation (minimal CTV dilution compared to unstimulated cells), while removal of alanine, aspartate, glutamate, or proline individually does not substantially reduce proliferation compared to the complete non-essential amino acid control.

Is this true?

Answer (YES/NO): YES